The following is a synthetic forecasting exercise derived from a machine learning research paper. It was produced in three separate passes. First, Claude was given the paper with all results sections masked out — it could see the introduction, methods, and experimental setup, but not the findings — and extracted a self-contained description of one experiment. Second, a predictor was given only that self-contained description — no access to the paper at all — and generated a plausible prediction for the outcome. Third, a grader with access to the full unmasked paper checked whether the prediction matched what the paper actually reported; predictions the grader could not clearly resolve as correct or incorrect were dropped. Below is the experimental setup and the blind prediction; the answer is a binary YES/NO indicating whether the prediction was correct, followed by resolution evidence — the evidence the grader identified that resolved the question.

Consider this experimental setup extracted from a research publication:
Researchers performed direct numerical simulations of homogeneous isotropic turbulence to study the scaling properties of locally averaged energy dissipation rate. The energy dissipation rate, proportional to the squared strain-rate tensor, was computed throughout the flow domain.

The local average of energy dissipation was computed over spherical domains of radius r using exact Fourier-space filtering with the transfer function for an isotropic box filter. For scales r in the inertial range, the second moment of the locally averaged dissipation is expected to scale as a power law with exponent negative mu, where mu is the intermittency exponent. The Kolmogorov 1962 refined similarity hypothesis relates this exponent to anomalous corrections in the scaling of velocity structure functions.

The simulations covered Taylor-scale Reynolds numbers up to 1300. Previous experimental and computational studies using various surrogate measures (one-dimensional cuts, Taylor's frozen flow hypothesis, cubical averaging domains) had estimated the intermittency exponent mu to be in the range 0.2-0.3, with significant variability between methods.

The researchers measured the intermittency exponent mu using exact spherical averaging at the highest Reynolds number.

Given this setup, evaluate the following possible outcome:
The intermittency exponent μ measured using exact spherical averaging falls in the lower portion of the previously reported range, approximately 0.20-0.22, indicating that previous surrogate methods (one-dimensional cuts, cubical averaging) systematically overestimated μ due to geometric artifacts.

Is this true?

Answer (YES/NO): NO